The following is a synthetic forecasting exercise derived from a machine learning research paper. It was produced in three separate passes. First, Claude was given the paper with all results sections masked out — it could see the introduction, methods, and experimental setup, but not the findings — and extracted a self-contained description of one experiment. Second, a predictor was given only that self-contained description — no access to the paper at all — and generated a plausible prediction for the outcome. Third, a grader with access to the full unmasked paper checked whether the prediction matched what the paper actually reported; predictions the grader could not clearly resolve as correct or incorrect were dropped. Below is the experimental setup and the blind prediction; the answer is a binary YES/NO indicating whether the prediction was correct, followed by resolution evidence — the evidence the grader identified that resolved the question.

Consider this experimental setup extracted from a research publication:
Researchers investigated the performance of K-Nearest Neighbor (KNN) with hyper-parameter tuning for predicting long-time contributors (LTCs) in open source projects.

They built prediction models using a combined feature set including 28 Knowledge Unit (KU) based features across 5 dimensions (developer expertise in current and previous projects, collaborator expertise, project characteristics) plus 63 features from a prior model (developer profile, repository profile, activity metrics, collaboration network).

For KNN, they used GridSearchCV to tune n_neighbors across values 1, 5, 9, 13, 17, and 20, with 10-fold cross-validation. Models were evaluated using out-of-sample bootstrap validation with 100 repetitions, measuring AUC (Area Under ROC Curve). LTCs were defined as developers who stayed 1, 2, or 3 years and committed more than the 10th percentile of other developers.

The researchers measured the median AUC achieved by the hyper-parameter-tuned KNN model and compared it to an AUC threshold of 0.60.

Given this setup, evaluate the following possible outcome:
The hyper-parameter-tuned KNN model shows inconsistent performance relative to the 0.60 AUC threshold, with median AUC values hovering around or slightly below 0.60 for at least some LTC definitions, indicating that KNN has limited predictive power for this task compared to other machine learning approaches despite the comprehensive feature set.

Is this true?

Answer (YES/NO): YES